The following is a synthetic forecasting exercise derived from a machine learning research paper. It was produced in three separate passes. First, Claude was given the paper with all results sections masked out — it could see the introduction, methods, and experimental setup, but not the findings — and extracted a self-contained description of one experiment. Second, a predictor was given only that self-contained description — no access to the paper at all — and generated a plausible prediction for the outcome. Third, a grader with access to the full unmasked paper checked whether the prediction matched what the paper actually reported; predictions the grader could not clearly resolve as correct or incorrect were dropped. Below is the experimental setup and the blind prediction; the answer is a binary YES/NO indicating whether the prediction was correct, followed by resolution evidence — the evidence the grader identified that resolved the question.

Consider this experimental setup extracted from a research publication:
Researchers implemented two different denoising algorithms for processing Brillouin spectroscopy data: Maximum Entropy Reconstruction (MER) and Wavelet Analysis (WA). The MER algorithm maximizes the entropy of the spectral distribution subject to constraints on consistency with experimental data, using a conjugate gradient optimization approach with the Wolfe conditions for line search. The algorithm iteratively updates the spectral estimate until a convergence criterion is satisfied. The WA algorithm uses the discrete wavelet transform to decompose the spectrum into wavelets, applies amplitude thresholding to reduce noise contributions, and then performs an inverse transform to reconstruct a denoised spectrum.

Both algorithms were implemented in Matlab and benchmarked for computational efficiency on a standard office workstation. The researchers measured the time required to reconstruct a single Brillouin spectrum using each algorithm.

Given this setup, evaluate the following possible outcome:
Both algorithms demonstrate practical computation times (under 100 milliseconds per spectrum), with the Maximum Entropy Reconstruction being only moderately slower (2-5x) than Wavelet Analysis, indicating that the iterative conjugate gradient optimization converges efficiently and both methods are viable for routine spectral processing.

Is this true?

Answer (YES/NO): NO